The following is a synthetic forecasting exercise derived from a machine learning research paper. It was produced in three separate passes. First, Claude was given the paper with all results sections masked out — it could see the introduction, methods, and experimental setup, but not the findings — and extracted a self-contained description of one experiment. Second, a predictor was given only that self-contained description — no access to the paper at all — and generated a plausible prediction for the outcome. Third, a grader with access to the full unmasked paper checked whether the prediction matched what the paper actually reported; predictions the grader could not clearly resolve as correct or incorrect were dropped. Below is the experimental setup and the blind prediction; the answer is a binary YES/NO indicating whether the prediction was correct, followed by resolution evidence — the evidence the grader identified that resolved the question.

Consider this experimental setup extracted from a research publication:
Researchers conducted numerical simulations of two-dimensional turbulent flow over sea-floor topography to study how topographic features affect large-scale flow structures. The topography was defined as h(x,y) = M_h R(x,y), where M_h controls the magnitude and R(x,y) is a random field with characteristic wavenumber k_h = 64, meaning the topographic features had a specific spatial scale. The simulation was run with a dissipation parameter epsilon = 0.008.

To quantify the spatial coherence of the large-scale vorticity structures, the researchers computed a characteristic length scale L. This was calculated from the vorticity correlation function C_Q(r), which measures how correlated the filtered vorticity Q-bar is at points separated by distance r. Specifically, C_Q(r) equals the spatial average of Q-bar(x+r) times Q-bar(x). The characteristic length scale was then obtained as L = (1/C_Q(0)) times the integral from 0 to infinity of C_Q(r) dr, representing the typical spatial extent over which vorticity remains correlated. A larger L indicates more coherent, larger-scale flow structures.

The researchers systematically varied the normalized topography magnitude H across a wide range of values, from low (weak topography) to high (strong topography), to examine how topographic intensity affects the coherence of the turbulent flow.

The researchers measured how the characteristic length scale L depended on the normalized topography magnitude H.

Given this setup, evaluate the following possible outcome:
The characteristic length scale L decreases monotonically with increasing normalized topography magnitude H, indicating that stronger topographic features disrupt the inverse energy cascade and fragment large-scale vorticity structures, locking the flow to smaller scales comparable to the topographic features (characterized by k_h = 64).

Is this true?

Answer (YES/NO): NO